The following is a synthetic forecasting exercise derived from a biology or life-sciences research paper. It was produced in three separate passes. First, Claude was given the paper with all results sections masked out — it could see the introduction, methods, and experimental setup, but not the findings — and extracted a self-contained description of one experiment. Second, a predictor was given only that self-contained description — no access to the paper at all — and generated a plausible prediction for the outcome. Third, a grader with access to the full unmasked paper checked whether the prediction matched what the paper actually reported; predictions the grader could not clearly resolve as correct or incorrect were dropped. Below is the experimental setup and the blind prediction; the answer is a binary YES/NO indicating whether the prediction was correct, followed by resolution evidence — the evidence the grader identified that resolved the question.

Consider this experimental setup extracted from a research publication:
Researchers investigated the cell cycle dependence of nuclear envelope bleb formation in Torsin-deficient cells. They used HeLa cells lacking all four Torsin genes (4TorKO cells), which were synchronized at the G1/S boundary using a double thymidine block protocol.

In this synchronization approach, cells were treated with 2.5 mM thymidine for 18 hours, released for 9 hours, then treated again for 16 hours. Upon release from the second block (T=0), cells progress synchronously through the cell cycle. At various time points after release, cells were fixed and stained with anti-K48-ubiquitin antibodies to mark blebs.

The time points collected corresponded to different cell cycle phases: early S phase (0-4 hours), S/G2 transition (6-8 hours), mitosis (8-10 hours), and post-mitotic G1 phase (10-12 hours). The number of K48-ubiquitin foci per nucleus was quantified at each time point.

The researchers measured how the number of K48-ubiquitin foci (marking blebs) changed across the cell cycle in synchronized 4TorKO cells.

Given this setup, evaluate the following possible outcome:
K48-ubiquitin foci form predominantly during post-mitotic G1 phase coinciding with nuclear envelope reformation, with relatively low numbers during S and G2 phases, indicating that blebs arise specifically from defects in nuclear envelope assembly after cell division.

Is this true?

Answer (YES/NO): NO